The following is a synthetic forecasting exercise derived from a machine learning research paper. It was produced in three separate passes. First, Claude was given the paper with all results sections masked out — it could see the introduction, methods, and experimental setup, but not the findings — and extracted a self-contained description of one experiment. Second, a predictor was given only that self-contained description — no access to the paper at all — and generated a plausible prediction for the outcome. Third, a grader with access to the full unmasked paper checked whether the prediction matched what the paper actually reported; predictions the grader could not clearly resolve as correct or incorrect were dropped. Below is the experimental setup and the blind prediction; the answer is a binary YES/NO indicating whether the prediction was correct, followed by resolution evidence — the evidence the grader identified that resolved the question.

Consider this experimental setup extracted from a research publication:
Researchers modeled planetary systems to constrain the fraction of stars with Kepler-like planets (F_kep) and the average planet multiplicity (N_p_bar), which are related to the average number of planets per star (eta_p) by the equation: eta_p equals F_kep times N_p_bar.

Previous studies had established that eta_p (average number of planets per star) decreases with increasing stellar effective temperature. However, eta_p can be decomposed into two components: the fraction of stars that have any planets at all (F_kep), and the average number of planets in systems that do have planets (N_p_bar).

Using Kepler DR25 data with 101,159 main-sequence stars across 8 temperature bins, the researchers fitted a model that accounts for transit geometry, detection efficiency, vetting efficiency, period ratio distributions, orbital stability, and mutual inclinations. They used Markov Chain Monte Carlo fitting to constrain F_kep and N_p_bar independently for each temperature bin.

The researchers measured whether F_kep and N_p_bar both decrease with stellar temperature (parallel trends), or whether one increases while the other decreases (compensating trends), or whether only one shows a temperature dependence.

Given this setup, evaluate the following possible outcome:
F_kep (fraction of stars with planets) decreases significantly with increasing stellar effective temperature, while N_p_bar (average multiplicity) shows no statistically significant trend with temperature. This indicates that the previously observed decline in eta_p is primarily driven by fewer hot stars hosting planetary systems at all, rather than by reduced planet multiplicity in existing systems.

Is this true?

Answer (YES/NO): NO